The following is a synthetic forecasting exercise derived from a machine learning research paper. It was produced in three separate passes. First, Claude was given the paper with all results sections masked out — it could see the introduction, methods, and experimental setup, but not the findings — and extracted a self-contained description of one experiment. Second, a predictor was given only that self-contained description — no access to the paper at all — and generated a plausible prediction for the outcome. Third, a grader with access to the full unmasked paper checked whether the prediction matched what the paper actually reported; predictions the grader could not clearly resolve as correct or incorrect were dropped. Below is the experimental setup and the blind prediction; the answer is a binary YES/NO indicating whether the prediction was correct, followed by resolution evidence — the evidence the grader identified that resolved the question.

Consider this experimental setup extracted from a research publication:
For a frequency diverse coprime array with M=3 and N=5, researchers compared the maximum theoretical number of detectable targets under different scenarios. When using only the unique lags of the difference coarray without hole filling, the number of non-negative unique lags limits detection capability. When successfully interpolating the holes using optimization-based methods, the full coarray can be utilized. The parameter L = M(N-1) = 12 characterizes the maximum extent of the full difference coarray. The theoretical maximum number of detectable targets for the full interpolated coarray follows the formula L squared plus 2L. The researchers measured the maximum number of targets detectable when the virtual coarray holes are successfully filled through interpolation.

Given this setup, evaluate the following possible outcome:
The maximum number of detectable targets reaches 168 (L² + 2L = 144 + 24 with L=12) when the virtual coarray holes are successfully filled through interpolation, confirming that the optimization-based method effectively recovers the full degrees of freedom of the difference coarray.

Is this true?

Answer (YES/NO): YES